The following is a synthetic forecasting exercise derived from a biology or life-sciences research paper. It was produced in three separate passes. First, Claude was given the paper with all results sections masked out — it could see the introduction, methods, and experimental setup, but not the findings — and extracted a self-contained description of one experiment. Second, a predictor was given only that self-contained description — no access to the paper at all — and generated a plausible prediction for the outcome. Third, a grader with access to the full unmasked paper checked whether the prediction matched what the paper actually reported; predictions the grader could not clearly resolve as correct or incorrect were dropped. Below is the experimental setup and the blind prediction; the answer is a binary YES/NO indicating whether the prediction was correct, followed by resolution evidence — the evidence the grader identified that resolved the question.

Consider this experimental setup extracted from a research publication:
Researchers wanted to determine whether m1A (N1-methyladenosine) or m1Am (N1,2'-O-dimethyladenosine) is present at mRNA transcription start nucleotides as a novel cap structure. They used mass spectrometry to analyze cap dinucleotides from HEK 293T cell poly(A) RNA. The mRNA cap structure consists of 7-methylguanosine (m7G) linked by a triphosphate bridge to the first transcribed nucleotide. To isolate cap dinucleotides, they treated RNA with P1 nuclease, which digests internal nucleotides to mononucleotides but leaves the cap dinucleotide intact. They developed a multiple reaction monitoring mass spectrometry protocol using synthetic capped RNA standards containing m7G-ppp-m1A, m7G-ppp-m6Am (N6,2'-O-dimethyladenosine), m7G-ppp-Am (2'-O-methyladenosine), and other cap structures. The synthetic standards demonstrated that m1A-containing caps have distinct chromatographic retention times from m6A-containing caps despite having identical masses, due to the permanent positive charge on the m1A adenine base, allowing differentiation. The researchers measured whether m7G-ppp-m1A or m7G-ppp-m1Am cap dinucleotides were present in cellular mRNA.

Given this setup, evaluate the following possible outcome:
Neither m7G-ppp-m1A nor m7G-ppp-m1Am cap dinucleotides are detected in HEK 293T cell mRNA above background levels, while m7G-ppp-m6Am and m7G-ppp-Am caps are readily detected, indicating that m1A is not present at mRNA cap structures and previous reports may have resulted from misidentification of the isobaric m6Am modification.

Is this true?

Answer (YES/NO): YES